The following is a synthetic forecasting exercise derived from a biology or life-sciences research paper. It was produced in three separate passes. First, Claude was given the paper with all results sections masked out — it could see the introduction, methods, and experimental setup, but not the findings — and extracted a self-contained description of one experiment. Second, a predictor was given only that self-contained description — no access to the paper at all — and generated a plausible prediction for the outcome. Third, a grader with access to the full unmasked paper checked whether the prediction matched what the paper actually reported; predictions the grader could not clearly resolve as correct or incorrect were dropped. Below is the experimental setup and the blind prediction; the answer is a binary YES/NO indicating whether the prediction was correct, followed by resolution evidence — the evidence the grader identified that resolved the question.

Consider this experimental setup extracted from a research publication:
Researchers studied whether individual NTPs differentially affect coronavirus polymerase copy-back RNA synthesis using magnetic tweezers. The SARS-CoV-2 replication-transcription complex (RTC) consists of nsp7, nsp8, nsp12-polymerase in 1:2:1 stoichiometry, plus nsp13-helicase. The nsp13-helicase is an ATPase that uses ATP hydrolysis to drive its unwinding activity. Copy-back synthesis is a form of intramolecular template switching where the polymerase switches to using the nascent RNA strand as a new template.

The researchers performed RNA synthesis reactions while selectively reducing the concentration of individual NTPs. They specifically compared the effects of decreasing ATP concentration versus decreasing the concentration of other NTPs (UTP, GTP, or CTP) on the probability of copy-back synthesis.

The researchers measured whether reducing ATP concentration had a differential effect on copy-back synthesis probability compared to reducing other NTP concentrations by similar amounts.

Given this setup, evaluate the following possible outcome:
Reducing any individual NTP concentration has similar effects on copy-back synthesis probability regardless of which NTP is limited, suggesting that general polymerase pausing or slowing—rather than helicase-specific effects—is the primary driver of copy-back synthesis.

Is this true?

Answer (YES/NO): NO